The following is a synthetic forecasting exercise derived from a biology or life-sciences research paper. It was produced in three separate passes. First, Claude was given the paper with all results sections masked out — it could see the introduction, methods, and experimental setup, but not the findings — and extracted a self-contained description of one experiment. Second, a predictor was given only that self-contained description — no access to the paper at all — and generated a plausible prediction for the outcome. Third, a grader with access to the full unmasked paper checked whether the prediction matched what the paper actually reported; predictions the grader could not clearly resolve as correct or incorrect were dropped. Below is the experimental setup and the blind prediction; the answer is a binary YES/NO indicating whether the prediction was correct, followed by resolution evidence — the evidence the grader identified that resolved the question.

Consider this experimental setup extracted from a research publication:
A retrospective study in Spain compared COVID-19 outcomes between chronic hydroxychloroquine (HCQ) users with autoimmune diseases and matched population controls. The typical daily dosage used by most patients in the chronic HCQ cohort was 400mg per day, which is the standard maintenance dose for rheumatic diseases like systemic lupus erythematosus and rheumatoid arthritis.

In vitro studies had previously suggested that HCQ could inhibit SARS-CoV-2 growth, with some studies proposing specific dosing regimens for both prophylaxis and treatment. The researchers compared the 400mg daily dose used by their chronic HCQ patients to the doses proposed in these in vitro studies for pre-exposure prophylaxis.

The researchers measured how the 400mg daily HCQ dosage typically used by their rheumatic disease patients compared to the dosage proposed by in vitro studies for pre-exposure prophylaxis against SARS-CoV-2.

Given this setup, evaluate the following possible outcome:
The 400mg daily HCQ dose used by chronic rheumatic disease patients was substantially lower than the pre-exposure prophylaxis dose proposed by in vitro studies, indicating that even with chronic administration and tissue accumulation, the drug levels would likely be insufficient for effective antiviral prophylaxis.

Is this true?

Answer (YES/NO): NO